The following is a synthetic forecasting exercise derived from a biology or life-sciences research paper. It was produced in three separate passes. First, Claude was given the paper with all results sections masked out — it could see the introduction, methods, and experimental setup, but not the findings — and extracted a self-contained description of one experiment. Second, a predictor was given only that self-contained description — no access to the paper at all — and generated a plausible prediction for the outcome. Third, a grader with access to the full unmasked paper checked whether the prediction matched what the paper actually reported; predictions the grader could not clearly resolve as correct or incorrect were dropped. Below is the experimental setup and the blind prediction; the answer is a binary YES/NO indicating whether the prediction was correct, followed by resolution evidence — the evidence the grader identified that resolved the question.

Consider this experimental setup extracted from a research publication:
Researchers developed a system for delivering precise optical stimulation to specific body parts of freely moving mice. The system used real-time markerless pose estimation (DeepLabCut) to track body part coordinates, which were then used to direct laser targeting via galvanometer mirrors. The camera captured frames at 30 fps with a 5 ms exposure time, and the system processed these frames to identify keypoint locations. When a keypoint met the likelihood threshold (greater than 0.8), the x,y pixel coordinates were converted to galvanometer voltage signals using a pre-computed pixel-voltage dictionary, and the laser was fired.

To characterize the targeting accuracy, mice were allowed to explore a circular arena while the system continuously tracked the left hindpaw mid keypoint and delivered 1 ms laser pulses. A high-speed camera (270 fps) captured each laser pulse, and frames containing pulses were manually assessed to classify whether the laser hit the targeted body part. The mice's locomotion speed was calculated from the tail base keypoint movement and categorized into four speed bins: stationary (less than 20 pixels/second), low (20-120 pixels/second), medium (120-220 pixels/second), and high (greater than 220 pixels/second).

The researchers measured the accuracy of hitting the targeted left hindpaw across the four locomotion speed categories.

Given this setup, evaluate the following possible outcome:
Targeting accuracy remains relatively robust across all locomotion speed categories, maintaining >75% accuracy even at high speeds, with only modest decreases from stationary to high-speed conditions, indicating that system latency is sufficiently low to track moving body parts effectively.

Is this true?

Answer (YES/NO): NO